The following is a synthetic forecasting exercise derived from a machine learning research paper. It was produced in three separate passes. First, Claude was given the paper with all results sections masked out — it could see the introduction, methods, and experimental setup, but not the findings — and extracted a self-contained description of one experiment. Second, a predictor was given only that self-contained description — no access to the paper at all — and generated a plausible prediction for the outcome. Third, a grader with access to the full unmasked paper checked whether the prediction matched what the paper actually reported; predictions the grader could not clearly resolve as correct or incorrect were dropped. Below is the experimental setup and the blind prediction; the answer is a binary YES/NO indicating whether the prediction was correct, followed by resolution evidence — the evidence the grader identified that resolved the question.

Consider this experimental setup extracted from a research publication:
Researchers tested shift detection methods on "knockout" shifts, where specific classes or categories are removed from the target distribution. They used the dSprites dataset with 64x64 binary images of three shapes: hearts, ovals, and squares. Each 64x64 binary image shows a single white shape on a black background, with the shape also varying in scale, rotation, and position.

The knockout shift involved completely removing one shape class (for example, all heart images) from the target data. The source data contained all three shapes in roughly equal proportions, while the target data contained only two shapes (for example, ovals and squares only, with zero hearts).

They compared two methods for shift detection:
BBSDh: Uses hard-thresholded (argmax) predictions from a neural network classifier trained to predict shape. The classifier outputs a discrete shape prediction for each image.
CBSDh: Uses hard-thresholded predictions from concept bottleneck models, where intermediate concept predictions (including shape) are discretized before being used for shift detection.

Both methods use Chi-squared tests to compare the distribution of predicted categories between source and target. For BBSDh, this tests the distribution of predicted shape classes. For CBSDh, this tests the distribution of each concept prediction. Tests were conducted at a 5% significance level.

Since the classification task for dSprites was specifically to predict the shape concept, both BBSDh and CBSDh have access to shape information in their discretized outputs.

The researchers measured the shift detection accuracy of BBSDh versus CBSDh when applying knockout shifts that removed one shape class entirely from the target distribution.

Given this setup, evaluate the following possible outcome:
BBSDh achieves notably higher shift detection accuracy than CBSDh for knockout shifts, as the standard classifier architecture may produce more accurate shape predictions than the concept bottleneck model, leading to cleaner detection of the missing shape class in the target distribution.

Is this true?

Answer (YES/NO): NO